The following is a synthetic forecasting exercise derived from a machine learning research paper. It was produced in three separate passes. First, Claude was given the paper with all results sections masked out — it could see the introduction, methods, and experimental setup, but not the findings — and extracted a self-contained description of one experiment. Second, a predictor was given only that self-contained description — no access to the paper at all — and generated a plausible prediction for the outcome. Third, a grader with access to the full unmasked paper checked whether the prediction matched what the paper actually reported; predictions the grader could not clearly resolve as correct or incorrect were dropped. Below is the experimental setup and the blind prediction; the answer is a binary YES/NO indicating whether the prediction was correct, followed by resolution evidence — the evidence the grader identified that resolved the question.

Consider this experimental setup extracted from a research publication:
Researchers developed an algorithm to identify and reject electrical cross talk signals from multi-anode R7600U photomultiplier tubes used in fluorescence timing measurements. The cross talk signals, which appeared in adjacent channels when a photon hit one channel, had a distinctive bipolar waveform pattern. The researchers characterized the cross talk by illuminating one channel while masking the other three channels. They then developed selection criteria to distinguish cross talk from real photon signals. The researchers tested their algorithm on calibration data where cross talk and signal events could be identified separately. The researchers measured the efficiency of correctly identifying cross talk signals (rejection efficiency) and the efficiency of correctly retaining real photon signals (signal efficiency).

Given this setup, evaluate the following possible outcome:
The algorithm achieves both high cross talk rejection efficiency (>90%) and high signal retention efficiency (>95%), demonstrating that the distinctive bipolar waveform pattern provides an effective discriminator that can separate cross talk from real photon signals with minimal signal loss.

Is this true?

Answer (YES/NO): NO